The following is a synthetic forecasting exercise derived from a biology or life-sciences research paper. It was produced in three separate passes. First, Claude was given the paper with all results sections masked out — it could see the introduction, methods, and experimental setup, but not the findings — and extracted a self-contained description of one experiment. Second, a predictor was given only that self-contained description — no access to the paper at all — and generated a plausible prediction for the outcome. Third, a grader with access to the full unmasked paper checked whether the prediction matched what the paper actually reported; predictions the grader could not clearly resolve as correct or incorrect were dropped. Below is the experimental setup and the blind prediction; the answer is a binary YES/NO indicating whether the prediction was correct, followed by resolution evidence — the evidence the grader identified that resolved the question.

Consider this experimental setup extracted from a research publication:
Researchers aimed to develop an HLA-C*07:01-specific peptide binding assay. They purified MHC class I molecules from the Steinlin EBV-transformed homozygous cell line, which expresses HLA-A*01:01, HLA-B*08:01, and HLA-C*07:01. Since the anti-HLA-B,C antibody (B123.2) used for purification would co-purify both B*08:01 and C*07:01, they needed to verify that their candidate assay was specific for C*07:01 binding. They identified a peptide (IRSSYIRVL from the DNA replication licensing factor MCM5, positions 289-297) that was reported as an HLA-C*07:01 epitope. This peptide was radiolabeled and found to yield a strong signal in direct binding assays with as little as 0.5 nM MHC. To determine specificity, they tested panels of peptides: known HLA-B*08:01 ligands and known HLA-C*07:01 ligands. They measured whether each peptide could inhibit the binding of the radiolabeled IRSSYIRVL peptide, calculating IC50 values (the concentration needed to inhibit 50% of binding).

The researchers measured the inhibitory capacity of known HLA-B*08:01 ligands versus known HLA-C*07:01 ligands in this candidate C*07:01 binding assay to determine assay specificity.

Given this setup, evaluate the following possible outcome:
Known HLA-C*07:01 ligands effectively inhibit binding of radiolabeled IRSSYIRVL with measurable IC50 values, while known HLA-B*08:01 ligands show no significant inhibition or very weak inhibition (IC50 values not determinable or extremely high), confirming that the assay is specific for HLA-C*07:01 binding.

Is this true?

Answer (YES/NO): YES